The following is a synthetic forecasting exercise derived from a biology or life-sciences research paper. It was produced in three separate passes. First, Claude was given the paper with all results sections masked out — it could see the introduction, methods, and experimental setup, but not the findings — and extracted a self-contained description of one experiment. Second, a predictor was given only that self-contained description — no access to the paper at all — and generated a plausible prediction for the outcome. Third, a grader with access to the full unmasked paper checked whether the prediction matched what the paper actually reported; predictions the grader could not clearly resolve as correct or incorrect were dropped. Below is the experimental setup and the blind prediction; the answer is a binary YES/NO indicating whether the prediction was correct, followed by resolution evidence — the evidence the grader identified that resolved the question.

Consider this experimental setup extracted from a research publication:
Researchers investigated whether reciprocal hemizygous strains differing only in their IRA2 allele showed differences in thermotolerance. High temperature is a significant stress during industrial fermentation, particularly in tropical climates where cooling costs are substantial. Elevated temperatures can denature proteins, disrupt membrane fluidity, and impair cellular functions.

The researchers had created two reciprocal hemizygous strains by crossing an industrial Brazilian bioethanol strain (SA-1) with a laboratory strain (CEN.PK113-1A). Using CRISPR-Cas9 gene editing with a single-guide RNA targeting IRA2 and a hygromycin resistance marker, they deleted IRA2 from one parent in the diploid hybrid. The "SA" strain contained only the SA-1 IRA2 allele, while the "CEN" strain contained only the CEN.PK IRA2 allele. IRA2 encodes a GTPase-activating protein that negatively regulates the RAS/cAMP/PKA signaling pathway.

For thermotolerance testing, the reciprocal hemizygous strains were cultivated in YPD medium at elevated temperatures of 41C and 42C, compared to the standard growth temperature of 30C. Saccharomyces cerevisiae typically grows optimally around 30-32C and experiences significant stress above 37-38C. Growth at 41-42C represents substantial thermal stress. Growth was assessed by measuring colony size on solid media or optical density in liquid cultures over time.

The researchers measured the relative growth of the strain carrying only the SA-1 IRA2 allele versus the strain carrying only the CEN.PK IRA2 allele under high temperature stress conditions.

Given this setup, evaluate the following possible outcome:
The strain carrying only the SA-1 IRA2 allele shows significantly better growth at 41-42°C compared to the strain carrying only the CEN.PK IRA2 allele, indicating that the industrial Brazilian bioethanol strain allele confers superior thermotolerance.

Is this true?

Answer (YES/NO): YES